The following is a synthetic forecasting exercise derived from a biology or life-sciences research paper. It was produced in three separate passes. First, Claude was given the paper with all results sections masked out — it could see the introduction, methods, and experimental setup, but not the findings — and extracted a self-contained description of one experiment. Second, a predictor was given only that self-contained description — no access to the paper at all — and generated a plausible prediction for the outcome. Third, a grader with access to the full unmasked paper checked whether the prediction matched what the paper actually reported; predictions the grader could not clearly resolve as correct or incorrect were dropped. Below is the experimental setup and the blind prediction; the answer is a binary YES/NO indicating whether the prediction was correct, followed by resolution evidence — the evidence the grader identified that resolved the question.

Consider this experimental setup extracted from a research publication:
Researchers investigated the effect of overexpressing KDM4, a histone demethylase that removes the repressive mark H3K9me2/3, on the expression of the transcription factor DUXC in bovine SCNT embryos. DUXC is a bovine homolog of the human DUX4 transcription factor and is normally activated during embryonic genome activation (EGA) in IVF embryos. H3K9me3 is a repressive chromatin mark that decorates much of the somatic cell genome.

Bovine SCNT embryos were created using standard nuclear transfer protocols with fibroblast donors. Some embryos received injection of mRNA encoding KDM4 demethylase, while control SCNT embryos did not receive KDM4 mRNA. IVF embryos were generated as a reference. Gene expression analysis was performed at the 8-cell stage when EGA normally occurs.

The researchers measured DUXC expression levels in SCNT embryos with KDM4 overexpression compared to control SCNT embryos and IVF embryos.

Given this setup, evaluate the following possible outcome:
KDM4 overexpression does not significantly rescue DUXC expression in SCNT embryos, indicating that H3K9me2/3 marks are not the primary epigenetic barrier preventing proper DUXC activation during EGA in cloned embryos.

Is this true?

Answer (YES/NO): YES